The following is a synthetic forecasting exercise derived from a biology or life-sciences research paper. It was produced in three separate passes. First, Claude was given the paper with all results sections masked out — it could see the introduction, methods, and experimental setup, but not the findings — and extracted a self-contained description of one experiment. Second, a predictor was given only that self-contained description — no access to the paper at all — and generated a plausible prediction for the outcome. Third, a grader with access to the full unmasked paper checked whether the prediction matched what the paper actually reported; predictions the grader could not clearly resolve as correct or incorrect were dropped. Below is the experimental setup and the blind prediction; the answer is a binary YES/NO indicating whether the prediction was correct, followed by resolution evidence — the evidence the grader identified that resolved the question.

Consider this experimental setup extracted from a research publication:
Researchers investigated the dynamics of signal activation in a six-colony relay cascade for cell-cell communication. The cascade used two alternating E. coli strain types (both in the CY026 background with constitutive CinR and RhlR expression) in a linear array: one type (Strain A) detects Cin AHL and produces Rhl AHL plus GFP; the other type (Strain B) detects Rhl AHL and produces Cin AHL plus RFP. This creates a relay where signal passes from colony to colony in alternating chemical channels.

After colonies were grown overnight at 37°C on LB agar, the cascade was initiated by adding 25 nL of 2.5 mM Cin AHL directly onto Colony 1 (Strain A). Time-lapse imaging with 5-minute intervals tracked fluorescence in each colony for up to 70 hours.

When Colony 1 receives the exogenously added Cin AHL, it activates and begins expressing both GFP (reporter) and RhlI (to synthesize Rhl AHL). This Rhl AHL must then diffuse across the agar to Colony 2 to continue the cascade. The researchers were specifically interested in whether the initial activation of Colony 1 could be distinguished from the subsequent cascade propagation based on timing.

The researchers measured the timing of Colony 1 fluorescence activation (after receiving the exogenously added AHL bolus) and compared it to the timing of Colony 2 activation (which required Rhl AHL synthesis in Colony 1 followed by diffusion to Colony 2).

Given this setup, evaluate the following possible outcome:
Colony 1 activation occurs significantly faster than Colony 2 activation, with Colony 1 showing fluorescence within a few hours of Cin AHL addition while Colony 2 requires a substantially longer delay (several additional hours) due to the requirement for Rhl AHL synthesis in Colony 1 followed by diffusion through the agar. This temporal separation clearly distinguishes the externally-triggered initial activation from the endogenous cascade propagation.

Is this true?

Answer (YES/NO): YES